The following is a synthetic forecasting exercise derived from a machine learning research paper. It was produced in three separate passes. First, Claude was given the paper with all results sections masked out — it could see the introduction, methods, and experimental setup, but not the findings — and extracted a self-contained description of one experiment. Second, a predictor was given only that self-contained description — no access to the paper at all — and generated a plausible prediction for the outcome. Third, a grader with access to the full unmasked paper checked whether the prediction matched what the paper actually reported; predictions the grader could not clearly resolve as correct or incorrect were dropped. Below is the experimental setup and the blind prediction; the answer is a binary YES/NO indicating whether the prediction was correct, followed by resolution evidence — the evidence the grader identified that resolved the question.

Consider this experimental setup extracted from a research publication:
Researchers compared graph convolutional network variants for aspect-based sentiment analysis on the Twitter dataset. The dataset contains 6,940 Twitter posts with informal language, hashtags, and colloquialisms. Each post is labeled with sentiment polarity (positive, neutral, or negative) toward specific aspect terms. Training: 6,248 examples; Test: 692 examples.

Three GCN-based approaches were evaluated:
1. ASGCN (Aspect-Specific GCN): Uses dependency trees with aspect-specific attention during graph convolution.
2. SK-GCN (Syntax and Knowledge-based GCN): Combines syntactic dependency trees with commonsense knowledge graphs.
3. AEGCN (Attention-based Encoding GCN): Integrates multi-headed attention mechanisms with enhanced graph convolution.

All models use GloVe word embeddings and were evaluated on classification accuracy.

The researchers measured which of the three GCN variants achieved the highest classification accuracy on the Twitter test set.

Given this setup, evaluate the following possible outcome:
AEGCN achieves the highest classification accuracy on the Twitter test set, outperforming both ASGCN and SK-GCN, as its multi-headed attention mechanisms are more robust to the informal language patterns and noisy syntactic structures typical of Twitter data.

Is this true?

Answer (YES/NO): YES